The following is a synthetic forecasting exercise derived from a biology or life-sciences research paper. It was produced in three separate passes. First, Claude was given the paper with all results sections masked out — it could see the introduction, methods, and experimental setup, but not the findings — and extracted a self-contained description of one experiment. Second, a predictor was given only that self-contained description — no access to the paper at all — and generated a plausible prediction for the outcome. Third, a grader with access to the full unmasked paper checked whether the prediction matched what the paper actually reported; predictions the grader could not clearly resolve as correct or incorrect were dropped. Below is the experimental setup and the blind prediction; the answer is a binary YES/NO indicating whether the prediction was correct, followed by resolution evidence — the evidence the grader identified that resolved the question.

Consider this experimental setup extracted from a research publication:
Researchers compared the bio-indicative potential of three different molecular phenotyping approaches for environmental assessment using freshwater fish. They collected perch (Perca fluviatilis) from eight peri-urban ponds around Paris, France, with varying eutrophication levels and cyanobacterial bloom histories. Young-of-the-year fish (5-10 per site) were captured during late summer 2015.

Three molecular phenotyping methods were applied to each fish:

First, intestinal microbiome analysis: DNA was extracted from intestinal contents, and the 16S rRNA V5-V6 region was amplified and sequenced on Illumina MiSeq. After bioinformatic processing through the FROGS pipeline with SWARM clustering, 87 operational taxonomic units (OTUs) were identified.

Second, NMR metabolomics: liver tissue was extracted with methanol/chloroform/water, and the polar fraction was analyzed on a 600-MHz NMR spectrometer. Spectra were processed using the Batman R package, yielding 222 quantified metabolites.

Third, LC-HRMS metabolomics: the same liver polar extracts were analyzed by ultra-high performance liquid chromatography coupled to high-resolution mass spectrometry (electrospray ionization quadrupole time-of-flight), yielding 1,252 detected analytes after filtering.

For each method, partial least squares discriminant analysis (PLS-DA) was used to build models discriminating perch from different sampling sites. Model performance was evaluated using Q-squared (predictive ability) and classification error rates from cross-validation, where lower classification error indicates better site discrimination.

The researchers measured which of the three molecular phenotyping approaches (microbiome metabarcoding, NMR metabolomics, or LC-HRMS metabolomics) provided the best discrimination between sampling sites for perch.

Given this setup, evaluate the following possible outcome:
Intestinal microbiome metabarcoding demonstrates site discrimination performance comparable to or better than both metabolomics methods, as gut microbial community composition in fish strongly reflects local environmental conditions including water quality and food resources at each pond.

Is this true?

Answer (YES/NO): NO